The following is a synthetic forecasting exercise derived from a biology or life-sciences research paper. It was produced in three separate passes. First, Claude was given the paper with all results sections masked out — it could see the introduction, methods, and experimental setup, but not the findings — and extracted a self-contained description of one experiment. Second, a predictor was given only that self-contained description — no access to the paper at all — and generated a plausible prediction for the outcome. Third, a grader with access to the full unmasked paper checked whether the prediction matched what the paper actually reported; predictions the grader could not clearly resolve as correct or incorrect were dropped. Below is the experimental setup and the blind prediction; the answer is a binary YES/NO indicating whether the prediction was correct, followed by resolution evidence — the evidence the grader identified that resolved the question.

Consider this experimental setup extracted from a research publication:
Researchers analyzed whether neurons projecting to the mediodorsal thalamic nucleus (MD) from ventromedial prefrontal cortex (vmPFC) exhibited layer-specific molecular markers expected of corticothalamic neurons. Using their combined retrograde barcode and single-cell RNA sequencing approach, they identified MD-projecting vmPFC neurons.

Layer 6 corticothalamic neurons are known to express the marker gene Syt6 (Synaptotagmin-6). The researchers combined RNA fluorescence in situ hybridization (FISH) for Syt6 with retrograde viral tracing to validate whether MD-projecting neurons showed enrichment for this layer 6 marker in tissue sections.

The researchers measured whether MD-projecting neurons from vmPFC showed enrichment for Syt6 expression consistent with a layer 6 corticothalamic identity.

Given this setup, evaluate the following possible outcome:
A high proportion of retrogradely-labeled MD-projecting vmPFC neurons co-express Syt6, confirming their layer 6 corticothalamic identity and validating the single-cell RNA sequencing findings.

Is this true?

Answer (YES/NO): YES